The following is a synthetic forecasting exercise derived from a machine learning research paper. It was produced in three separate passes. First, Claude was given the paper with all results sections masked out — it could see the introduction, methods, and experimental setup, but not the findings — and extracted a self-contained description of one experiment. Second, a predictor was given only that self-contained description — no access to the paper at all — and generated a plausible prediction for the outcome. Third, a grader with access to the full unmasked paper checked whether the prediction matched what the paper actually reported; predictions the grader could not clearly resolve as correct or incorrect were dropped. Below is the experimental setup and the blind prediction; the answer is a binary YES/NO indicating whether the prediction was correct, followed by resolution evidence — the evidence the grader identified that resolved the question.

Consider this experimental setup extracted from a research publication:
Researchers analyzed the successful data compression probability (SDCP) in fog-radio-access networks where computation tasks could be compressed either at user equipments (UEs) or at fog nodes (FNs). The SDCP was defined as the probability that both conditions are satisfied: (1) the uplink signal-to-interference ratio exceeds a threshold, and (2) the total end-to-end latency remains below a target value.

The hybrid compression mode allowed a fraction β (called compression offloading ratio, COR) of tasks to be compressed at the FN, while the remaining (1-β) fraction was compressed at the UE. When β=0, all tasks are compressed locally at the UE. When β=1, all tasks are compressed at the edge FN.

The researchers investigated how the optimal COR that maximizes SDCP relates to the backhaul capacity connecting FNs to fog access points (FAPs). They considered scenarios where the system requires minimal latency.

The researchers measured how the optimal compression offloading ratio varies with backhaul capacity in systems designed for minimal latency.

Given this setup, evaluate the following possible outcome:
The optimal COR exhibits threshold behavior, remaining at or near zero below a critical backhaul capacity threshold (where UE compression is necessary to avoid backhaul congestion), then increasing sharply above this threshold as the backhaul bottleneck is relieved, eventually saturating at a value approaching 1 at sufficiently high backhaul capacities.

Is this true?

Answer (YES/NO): NO